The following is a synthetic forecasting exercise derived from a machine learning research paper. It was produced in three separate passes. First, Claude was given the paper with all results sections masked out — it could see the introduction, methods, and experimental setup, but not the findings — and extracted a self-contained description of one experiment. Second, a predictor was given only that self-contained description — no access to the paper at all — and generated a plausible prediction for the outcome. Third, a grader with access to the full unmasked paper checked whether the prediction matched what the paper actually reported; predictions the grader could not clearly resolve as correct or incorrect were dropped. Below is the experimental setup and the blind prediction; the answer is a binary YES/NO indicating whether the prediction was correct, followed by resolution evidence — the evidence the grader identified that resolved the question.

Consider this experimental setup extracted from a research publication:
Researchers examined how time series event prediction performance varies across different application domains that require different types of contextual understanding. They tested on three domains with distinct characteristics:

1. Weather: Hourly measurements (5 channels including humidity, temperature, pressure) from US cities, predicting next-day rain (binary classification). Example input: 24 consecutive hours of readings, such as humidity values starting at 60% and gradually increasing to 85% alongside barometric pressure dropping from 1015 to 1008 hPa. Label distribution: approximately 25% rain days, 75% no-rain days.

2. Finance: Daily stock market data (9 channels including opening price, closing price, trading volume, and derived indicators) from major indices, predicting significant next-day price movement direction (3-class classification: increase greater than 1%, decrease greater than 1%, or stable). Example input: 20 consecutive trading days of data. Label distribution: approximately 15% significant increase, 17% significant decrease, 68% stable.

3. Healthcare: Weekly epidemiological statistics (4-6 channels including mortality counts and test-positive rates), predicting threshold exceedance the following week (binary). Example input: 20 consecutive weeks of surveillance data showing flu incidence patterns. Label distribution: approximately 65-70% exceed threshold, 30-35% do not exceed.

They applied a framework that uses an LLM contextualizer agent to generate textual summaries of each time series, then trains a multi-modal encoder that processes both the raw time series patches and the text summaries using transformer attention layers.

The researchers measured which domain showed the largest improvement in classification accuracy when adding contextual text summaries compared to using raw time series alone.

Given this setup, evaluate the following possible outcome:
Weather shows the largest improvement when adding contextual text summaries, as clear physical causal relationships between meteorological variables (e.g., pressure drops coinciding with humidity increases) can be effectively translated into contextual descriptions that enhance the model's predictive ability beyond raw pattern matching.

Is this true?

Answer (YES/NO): NO